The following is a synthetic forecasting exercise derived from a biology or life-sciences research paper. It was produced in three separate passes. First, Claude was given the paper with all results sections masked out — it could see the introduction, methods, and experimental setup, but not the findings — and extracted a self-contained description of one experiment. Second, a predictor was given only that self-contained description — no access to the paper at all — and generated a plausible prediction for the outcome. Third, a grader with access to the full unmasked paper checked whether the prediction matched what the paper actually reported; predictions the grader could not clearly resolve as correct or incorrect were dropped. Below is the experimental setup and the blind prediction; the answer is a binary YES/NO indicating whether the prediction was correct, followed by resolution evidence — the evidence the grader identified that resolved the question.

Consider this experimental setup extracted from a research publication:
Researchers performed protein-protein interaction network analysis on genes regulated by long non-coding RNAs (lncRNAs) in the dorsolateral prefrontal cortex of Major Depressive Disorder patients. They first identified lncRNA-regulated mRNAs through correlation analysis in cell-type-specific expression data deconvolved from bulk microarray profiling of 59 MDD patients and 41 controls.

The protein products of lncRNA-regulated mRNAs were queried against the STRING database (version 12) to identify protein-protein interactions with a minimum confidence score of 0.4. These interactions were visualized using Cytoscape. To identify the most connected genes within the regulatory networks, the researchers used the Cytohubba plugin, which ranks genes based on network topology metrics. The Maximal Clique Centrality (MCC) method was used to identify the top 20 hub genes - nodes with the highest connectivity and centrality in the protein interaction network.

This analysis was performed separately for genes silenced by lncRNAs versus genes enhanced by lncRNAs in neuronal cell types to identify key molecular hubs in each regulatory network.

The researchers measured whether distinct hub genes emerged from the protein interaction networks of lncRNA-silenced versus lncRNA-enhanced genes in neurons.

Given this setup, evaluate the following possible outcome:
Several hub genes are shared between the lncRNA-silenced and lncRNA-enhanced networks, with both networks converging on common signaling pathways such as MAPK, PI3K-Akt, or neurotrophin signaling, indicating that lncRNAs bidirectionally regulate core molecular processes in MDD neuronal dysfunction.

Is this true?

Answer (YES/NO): NO